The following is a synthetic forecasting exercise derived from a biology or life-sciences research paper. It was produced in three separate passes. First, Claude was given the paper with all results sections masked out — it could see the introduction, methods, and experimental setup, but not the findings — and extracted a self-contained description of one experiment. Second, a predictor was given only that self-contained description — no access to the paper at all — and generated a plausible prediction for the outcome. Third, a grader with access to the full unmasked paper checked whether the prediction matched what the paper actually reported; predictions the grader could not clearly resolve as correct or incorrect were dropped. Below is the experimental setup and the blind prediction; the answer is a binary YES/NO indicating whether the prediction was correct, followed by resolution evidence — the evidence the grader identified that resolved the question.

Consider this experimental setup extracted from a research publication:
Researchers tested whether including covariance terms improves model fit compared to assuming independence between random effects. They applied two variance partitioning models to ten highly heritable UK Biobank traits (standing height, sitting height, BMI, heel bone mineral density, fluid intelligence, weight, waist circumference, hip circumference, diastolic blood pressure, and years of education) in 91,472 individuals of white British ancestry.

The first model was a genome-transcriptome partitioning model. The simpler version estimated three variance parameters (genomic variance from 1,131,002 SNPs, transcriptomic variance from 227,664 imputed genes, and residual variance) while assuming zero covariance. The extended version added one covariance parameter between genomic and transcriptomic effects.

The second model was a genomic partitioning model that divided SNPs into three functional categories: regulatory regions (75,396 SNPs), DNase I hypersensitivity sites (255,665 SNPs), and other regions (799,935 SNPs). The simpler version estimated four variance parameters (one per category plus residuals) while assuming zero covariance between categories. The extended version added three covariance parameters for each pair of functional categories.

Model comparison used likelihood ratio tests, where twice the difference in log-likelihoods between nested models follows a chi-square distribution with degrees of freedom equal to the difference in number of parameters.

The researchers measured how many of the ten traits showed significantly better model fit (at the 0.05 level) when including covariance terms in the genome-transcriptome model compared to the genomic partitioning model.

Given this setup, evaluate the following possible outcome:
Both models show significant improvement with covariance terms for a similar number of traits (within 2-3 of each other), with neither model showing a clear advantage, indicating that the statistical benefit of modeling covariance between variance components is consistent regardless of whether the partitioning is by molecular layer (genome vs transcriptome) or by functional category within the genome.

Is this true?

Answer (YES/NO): NO